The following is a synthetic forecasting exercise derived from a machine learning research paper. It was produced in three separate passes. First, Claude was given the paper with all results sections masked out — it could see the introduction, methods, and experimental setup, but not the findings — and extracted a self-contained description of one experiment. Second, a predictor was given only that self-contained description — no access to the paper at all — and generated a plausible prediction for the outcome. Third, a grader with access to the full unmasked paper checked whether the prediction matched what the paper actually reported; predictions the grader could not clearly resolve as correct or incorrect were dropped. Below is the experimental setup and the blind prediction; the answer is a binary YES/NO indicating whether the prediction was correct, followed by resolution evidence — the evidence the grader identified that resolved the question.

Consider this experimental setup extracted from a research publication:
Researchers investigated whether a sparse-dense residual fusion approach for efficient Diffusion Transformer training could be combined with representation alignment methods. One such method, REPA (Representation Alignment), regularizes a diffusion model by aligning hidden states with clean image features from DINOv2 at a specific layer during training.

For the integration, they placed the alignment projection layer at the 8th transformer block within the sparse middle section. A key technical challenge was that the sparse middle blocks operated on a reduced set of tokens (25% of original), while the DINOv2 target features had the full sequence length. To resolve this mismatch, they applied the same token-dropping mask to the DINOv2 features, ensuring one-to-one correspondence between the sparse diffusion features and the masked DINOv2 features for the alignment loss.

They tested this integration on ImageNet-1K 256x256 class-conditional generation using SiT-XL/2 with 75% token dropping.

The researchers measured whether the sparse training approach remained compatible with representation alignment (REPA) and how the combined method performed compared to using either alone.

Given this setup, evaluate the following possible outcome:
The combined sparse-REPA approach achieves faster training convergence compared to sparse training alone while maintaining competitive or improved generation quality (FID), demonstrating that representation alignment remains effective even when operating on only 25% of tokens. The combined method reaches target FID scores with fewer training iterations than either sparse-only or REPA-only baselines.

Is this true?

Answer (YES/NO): NO